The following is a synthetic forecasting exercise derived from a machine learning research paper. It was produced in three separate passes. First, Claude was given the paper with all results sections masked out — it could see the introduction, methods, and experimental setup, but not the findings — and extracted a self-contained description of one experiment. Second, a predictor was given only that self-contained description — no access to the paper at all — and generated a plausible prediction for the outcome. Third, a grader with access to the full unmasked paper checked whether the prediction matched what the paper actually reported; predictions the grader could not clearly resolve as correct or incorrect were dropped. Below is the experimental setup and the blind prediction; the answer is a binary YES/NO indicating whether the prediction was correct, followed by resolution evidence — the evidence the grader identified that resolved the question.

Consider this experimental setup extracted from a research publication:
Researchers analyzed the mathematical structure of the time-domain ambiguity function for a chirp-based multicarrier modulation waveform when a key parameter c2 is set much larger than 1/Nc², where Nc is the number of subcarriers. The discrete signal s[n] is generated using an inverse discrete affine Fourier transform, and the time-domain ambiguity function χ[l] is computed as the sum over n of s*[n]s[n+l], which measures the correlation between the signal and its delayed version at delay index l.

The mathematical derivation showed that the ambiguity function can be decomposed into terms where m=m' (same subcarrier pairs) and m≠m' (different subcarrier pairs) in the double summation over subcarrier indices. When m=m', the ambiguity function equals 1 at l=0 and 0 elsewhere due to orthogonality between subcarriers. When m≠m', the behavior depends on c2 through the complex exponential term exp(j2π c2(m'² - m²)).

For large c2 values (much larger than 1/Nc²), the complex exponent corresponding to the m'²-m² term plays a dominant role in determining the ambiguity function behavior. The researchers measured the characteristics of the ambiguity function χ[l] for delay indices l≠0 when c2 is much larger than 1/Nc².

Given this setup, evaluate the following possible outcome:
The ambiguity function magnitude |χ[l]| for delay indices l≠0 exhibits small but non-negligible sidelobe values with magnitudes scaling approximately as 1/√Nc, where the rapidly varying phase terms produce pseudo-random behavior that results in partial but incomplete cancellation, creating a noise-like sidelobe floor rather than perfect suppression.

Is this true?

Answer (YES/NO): NO